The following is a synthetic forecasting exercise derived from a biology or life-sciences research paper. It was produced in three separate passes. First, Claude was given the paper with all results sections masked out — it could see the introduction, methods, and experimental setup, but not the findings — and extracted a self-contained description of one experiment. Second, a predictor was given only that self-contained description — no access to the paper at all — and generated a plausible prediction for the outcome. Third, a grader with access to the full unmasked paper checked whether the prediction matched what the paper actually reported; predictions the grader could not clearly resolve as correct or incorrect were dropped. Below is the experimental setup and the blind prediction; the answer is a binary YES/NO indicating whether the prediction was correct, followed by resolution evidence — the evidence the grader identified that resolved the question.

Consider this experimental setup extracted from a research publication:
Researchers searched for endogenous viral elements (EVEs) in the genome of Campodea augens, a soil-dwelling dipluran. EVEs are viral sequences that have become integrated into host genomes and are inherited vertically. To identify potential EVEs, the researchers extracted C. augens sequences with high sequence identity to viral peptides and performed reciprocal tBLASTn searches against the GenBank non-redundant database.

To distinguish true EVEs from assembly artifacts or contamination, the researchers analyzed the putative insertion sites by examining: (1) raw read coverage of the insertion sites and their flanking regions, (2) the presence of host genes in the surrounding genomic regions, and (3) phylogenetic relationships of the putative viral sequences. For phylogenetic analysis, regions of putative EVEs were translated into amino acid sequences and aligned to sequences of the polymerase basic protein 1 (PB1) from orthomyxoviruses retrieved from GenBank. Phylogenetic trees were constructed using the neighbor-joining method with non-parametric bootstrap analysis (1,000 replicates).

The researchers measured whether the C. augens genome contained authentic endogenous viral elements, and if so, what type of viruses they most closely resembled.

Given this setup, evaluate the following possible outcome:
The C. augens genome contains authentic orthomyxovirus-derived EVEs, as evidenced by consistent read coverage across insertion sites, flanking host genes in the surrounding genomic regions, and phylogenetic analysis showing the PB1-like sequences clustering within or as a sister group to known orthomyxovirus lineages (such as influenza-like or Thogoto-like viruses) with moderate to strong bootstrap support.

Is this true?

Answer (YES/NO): YES